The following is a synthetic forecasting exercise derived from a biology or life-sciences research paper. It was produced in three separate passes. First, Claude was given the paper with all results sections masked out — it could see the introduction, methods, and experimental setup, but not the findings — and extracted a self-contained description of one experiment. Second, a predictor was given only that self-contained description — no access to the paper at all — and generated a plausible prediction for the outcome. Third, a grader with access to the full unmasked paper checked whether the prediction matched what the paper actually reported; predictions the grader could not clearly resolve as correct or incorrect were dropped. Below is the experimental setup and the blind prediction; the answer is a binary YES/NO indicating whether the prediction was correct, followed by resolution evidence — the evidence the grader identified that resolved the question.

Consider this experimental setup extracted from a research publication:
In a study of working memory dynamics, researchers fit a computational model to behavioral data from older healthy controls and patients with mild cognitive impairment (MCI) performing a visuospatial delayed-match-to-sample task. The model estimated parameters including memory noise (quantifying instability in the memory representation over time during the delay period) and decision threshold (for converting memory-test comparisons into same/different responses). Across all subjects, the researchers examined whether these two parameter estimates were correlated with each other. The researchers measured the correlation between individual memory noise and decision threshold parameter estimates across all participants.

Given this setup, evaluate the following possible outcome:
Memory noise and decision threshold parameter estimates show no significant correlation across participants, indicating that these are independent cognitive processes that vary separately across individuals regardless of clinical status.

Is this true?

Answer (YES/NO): NO